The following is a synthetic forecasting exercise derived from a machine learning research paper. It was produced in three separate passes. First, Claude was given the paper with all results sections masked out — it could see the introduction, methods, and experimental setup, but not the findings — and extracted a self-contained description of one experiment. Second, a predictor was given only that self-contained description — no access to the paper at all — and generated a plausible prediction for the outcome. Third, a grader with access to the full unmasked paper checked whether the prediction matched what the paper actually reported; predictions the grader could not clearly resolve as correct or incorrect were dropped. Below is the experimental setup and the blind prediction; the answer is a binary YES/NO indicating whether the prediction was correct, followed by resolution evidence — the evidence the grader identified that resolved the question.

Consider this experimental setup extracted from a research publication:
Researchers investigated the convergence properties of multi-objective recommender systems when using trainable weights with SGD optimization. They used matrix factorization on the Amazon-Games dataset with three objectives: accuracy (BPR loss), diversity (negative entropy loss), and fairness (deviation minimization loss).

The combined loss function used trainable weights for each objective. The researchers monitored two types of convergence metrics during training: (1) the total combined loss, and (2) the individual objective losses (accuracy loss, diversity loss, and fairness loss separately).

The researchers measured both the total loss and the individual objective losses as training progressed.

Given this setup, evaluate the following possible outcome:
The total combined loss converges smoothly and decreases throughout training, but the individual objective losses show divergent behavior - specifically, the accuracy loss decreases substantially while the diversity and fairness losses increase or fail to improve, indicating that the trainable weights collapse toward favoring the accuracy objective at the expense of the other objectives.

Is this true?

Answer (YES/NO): NO